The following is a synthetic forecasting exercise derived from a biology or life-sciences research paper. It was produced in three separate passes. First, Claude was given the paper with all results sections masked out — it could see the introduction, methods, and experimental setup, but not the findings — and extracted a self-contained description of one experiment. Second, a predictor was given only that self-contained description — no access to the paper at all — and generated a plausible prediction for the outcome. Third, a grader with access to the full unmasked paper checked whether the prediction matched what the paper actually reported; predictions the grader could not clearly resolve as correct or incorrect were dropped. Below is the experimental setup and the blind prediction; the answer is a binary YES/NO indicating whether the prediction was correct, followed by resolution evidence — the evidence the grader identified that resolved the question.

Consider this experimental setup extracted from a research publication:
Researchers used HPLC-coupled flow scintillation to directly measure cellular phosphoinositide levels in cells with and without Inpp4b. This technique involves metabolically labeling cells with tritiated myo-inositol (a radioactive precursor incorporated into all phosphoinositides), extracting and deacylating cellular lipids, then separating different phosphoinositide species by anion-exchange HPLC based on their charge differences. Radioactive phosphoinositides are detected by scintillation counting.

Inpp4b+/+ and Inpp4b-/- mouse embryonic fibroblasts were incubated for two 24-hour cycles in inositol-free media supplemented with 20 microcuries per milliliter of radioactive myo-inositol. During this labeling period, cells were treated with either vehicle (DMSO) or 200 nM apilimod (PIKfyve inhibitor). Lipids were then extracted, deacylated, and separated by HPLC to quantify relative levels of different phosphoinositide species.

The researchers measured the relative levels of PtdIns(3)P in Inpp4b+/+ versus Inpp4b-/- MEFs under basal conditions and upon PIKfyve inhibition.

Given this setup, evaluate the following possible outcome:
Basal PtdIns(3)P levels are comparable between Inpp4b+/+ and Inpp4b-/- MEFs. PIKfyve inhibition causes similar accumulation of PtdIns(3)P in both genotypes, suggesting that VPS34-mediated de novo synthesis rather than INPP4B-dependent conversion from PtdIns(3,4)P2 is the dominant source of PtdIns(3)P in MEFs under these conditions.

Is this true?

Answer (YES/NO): NO